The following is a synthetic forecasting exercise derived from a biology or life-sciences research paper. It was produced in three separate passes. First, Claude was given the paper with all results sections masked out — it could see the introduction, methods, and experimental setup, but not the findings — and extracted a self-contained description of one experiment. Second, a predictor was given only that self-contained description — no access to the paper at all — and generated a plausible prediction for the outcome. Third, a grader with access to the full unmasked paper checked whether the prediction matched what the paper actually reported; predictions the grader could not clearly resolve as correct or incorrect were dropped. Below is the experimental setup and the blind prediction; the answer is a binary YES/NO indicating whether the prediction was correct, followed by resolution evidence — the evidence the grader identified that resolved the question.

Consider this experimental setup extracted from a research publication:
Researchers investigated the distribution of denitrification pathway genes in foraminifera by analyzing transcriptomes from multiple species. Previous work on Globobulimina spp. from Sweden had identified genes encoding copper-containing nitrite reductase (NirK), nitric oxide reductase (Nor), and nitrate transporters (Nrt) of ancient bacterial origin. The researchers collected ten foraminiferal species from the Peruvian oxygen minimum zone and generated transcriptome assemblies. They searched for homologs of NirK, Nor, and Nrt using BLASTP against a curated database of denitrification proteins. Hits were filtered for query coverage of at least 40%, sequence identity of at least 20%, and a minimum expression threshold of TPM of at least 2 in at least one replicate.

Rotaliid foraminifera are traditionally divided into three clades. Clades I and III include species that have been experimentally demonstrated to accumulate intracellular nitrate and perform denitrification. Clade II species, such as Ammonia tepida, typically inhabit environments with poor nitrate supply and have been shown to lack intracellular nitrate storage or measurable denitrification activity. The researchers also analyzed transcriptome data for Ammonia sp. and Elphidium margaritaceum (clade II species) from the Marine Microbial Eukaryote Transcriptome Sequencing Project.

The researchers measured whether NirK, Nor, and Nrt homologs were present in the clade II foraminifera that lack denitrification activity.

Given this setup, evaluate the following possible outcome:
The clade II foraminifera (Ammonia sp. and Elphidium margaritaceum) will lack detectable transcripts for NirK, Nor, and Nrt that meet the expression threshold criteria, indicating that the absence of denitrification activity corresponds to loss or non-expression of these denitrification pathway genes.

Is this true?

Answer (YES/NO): NO